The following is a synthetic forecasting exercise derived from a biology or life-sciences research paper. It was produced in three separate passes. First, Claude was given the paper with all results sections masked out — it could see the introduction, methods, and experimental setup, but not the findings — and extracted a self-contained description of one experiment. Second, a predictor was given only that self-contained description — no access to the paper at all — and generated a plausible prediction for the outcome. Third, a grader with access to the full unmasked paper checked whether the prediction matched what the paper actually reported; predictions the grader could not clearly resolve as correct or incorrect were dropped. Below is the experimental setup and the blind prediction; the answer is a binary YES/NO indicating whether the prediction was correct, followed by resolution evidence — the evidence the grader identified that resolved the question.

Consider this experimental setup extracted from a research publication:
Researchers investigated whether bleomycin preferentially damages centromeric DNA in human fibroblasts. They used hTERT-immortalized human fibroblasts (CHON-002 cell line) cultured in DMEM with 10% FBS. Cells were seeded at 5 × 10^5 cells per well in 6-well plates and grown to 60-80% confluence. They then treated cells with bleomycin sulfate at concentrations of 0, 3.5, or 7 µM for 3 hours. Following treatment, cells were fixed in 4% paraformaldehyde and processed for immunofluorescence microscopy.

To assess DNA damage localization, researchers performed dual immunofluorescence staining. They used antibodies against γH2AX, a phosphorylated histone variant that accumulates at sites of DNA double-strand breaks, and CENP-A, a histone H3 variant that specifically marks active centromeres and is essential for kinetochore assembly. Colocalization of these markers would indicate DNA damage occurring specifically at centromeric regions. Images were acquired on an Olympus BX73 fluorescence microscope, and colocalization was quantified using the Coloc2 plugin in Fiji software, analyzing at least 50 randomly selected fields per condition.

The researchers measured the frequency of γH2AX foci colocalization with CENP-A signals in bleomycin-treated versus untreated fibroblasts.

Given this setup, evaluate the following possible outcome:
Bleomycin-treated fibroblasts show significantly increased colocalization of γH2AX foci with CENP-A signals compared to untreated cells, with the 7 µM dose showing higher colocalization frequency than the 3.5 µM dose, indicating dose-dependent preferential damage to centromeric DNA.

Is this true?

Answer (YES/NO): NO